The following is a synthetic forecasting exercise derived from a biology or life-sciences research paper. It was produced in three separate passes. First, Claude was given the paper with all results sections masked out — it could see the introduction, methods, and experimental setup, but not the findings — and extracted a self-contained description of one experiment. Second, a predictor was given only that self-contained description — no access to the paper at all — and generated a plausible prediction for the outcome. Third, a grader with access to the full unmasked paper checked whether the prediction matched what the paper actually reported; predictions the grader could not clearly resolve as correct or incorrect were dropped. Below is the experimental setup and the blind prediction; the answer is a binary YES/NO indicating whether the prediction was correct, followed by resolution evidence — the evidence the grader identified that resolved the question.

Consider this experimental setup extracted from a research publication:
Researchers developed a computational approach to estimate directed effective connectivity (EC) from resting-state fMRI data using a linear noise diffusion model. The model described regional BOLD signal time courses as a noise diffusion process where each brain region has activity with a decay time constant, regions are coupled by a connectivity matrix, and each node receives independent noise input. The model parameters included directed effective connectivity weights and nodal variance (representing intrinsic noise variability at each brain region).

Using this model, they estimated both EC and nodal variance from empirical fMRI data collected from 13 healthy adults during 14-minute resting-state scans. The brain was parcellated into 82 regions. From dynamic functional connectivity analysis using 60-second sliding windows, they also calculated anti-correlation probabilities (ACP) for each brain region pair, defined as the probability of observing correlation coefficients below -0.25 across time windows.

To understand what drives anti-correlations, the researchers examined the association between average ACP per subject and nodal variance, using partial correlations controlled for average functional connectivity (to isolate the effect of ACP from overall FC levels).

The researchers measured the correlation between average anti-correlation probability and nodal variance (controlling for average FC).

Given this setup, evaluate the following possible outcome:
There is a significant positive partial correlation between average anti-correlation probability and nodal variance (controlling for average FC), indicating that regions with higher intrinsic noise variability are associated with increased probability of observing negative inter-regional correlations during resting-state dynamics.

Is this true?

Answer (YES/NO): NO